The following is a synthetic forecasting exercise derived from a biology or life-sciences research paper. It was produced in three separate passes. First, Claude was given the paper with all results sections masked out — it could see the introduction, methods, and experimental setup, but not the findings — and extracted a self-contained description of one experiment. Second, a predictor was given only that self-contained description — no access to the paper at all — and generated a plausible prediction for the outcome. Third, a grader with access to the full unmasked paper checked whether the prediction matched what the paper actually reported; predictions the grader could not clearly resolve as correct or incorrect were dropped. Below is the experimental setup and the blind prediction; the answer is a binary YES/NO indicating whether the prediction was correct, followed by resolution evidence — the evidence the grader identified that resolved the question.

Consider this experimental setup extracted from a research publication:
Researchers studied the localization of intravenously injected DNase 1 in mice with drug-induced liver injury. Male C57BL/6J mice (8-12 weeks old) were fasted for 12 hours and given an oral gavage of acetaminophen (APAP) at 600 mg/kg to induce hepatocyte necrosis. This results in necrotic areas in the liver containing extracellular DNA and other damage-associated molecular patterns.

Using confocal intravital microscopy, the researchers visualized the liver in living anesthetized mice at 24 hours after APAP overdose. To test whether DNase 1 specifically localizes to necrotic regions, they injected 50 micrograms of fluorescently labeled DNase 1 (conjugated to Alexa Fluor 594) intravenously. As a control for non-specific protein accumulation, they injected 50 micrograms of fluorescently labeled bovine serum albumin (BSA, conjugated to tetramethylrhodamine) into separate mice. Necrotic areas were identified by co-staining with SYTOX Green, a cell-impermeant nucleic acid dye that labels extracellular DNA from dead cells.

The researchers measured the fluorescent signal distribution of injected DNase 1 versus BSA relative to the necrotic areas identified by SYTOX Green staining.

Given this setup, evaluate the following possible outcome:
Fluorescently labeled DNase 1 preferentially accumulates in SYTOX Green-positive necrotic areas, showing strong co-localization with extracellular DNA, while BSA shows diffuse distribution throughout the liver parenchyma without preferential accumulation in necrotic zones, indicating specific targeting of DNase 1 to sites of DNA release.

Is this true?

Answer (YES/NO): YES